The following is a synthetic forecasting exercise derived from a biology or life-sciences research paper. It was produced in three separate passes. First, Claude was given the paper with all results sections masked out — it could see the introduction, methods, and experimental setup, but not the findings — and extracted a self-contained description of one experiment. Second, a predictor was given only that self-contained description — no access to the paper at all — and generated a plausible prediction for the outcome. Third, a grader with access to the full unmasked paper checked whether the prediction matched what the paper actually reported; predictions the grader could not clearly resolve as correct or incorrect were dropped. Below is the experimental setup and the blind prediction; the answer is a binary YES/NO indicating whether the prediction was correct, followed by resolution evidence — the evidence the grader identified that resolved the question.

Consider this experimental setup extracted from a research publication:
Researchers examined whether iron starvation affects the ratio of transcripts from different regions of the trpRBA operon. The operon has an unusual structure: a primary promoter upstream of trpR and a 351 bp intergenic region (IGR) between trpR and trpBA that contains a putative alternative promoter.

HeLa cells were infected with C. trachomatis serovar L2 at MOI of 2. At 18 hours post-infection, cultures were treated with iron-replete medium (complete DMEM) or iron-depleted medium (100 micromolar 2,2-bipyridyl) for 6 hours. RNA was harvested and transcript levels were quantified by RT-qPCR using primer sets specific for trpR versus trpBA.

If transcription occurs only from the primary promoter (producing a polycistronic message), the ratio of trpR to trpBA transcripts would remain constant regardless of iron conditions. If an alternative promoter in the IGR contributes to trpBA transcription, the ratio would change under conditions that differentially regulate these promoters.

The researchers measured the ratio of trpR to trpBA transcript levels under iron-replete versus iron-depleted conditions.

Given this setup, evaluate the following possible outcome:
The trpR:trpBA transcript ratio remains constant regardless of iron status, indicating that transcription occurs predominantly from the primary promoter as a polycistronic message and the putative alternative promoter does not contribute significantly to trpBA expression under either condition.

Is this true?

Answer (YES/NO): NO